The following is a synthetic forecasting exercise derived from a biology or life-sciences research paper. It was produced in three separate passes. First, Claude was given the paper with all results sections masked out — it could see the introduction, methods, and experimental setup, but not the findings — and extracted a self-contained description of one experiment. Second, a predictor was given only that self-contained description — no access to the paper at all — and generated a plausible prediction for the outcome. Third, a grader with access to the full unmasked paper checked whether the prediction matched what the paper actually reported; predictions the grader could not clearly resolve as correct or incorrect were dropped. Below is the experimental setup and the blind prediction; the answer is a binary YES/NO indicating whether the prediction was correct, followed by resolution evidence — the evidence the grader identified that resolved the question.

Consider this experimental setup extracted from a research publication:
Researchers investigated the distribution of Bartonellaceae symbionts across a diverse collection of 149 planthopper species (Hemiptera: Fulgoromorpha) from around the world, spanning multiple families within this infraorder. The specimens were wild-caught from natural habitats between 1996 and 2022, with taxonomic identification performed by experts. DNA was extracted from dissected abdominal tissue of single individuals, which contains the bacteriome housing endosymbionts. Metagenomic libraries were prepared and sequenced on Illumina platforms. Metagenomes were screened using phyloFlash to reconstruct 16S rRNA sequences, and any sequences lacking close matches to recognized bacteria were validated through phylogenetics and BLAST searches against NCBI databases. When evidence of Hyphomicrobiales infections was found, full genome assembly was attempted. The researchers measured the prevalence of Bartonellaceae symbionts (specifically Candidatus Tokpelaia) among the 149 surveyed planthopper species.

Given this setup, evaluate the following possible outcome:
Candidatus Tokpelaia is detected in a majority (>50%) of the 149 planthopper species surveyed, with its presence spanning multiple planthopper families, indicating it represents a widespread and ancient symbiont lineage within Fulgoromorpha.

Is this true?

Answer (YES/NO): NO